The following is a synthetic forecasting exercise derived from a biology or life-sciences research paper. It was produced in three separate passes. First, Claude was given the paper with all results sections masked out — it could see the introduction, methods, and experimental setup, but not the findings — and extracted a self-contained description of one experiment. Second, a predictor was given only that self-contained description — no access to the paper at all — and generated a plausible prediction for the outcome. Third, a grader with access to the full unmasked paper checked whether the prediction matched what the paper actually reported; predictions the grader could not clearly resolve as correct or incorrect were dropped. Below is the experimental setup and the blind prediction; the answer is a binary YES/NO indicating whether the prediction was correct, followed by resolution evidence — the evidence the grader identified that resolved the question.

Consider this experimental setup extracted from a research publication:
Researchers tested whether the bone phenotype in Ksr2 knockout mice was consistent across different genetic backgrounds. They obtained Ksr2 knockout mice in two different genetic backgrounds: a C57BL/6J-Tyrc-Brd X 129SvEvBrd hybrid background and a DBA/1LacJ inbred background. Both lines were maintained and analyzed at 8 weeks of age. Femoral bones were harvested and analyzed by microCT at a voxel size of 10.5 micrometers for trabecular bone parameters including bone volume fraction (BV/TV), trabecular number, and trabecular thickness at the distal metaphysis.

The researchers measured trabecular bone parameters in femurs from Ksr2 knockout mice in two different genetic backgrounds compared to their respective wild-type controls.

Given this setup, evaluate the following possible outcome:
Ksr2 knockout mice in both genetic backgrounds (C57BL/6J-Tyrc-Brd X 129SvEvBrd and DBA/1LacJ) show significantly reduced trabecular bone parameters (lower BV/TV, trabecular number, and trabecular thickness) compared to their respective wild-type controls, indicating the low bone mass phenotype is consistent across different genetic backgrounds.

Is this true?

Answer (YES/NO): NO